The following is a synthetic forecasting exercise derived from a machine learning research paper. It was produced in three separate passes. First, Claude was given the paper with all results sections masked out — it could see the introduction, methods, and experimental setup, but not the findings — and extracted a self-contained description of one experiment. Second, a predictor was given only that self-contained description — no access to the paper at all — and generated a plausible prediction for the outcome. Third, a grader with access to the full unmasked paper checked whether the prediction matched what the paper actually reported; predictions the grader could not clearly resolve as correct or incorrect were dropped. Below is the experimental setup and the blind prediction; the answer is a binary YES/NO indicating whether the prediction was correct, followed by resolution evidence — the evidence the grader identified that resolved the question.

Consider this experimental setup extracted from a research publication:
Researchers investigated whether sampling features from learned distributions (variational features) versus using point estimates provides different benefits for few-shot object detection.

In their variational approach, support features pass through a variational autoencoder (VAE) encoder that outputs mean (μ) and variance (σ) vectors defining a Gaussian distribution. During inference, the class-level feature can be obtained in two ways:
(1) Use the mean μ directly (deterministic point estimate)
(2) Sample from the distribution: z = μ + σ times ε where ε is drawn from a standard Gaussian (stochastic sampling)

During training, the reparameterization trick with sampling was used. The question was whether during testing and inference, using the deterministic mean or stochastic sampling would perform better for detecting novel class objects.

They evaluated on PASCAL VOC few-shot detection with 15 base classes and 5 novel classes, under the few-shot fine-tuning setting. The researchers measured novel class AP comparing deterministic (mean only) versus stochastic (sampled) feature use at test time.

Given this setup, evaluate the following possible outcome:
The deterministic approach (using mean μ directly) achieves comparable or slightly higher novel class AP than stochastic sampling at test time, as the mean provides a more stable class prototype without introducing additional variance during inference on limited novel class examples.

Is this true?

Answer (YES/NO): YES